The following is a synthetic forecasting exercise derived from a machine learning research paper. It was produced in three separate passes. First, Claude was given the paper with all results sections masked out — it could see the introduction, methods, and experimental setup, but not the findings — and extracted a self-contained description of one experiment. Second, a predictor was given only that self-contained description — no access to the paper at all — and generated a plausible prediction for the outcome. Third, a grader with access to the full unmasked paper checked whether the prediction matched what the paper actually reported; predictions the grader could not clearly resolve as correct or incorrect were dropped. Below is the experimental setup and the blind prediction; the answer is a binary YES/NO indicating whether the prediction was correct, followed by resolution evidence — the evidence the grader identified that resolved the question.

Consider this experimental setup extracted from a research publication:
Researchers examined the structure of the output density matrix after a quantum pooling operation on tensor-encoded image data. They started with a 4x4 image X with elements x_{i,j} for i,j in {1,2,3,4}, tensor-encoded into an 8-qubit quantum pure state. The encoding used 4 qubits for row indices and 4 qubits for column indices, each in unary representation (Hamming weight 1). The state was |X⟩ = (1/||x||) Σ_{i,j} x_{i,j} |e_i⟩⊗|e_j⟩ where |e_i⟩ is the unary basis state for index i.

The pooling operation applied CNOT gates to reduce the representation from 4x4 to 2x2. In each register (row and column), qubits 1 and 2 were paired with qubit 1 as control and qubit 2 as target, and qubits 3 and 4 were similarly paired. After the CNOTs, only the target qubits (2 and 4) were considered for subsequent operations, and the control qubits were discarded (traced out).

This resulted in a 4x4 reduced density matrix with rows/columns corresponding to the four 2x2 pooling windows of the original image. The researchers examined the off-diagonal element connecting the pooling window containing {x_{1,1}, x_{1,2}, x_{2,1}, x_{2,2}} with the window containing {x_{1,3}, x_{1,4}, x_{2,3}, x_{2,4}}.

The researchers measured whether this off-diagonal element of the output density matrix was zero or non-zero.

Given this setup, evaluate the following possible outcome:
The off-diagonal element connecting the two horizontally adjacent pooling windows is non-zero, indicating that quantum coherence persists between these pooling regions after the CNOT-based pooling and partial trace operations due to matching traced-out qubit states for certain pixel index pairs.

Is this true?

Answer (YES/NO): YES